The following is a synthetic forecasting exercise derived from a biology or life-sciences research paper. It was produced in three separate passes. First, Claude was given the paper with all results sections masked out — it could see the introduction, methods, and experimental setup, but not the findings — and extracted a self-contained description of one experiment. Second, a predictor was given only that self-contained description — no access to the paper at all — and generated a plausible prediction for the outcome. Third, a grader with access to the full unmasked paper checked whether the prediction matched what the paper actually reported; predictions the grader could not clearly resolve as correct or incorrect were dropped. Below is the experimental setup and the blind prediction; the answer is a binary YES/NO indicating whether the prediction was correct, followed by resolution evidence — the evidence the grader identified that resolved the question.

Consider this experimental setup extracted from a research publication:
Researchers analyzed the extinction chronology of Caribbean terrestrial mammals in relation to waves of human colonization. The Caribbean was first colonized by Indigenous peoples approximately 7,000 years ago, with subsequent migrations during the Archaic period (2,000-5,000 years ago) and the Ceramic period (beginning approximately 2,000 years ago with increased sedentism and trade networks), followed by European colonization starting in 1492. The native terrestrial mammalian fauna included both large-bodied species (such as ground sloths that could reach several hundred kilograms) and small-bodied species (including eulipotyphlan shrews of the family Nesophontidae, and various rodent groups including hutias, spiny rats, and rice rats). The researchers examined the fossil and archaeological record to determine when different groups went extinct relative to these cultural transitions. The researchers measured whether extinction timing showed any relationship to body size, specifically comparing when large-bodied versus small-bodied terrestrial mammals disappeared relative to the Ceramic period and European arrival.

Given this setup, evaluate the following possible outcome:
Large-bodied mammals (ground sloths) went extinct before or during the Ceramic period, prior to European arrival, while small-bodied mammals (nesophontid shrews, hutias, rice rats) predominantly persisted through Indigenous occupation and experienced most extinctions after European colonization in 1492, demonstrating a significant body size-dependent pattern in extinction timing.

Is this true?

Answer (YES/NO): YES